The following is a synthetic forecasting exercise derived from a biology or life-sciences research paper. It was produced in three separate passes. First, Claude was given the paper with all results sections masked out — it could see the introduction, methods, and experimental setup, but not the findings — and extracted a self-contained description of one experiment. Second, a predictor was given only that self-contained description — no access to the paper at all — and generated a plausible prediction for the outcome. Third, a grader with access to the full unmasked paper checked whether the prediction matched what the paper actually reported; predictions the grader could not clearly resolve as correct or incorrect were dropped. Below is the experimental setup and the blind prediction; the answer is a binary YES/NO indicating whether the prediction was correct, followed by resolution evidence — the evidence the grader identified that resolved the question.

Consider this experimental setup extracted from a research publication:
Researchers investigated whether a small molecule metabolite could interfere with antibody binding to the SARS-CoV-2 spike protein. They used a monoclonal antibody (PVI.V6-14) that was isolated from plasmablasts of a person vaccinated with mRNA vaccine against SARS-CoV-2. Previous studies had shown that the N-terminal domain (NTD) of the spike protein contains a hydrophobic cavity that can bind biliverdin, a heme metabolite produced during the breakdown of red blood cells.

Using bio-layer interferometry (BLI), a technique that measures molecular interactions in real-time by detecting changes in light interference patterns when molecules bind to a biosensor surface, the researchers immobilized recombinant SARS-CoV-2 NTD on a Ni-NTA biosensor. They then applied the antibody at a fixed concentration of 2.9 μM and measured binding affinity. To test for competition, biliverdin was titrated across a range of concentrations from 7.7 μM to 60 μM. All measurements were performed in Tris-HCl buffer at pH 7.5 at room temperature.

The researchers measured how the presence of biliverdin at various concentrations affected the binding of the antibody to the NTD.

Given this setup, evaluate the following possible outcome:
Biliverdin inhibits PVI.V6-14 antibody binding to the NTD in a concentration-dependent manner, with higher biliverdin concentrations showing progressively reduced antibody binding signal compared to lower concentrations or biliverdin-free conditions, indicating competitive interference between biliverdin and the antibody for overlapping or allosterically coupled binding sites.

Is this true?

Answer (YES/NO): YES